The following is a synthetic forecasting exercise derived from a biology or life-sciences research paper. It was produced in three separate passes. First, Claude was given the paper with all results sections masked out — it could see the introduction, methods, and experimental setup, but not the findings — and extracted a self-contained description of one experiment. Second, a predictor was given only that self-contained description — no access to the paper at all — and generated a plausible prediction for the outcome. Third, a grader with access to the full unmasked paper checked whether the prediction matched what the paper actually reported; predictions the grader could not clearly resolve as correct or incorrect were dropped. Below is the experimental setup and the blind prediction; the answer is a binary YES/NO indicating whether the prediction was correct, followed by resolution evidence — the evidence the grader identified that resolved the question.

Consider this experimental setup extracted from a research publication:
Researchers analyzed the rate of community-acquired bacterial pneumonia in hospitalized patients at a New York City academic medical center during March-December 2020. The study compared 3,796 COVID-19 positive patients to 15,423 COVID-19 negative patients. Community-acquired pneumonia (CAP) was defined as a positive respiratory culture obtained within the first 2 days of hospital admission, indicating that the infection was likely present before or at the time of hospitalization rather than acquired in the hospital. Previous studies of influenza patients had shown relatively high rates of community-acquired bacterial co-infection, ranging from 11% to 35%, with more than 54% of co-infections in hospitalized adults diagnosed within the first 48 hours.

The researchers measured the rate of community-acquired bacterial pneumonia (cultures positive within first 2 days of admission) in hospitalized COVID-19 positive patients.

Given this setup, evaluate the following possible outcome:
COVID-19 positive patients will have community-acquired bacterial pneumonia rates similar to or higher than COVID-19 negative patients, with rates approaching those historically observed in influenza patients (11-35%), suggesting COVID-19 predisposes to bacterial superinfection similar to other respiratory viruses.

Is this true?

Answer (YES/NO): NO